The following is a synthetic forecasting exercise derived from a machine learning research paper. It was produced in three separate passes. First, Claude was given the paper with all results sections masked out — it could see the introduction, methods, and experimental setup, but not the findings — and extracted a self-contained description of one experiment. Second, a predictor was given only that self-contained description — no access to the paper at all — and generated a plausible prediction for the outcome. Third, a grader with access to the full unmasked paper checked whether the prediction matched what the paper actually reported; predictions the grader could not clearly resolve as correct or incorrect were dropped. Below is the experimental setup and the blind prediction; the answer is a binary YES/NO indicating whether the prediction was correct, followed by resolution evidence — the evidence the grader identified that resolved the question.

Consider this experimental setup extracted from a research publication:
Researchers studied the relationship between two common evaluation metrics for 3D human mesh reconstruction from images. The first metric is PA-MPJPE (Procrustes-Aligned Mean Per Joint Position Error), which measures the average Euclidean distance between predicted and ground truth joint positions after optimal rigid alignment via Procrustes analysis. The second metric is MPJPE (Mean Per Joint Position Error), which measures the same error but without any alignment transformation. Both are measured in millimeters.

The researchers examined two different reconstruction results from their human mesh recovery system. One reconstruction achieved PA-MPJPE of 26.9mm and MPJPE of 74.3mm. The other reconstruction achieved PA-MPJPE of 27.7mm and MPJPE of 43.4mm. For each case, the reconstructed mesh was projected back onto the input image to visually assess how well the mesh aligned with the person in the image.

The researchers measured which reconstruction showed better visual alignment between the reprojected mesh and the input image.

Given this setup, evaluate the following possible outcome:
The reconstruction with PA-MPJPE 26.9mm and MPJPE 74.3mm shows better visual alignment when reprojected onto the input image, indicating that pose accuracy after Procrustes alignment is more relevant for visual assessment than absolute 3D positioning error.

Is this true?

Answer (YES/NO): NO